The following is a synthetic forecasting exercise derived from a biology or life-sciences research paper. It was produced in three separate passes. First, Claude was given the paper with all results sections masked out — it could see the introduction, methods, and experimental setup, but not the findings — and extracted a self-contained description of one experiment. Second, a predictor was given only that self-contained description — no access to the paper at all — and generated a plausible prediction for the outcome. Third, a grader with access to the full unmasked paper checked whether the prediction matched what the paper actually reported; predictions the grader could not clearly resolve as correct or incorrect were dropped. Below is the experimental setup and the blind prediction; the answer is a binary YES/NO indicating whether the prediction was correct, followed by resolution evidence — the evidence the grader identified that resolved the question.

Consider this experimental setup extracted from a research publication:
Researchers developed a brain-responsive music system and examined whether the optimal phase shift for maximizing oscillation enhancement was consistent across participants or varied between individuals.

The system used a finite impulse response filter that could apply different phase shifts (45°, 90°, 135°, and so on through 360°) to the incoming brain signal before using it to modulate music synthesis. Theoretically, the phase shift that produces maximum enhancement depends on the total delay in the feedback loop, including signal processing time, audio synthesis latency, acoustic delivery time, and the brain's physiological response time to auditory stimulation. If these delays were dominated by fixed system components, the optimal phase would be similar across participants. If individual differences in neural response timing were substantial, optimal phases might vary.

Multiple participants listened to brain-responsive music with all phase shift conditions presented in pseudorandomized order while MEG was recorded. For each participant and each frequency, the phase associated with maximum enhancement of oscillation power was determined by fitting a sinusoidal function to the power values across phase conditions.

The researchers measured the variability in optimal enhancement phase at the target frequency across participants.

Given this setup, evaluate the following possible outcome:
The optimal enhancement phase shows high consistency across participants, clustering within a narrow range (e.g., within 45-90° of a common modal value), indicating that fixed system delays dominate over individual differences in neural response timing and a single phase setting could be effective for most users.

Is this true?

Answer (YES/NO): NO